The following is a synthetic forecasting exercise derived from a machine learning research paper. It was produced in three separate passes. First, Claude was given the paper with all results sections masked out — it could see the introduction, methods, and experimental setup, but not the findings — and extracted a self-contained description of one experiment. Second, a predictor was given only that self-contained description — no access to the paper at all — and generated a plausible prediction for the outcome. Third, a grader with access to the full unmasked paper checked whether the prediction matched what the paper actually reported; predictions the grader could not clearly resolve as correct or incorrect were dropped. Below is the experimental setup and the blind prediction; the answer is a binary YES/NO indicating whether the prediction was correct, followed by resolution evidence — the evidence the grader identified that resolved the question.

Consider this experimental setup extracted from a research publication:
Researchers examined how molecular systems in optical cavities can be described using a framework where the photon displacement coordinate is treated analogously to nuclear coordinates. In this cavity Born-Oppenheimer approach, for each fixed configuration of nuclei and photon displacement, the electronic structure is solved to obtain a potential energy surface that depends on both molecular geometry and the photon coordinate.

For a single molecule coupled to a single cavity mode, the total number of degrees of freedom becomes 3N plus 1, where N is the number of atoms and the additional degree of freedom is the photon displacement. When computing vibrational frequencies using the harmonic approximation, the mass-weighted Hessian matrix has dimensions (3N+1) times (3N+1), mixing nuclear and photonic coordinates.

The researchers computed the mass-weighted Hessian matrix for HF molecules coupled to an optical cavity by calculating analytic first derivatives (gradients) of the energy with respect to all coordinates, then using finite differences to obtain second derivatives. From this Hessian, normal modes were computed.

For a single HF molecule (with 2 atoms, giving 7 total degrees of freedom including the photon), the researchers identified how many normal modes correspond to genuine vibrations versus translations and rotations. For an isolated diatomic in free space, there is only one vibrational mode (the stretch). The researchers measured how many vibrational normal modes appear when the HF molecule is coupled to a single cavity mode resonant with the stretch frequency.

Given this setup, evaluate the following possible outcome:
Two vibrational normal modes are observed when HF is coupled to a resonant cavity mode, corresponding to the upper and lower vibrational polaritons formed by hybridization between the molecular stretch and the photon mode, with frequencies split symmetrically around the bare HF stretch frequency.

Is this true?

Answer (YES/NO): NO